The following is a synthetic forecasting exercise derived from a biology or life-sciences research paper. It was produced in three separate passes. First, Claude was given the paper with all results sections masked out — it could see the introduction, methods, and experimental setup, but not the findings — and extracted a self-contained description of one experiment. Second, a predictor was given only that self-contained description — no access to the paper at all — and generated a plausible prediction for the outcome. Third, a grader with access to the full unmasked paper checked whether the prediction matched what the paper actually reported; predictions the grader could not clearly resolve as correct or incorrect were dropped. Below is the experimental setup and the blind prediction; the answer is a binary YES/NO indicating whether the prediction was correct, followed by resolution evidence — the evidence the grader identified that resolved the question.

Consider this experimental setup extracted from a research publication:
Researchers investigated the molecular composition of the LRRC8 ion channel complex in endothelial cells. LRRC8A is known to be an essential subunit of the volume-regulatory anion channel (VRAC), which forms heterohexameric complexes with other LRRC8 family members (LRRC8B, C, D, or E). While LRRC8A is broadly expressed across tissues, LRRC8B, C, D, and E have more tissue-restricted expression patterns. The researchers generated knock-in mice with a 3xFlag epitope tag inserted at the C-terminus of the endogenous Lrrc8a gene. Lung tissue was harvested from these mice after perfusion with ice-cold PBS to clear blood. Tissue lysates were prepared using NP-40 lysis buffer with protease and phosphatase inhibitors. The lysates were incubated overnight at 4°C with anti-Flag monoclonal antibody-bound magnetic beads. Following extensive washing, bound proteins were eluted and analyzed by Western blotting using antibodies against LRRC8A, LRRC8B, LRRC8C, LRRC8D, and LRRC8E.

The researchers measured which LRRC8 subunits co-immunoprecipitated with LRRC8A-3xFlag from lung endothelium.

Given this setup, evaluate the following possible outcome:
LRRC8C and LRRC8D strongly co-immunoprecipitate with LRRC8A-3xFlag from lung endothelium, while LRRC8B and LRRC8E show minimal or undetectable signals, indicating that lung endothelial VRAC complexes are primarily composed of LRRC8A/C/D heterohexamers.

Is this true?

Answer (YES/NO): NO